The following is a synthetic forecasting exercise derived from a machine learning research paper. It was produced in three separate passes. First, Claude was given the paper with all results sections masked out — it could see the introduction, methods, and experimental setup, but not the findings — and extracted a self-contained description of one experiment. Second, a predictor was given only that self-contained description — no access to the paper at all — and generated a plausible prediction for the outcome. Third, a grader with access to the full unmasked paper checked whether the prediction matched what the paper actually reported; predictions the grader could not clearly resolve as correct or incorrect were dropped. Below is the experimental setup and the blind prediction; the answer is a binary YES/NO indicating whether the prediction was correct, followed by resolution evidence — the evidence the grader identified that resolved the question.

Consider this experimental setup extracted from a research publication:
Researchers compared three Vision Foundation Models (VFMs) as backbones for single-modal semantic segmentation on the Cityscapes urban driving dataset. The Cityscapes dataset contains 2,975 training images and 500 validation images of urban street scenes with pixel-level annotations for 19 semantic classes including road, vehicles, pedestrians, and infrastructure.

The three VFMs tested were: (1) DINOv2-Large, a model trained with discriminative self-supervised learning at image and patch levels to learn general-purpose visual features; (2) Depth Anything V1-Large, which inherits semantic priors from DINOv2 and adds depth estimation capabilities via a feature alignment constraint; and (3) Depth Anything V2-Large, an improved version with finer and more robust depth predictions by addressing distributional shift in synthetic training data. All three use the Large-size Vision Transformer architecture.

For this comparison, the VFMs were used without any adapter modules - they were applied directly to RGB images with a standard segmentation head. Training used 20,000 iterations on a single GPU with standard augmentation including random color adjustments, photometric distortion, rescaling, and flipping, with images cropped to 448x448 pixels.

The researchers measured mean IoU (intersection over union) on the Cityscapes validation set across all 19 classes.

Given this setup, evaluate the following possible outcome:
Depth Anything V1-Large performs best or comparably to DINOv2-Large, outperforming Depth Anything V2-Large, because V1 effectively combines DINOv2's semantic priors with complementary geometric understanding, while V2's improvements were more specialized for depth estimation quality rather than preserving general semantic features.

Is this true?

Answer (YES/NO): YES